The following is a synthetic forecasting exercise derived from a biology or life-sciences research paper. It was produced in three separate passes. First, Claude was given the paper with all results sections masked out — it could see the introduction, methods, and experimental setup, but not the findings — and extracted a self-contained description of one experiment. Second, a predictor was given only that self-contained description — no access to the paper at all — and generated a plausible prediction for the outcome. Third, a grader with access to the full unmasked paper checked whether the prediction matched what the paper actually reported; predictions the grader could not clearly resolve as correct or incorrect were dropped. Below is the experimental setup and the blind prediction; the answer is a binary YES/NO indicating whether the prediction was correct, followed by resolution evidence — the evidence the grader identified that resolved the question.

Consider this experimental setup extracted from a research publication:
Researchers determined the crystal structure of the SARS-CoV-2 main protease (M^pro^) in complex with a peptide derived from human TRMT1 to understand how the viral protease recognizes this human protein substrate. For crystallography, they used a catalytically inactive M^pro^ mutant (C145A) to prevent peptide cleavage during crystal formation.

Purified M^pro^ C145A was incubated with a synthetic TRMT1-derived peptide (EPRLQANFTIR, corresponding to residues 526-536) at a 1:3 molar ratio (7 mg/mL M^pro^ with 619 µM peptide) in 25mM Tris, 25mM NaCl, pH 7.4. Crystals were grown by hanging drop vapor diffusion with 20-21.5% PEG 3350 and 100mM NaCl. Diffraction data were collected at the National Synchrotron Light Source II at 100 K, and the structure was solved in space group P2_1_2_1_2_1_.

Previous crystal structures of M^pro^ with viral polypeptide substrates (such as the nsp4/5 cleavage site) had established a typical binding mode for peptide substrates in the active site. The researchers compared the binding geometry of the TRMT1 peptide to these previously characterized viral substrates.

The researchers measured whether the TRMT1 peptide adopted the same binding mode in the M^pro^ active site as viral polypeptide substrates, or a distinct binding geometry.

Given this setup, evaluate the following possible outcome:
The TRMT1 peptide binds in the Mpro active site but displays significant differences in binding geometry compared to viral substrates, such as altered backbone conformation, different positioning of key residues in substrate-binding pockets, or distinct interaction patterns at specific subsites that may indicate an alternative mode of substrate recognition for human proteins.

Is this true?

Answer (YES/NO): YES